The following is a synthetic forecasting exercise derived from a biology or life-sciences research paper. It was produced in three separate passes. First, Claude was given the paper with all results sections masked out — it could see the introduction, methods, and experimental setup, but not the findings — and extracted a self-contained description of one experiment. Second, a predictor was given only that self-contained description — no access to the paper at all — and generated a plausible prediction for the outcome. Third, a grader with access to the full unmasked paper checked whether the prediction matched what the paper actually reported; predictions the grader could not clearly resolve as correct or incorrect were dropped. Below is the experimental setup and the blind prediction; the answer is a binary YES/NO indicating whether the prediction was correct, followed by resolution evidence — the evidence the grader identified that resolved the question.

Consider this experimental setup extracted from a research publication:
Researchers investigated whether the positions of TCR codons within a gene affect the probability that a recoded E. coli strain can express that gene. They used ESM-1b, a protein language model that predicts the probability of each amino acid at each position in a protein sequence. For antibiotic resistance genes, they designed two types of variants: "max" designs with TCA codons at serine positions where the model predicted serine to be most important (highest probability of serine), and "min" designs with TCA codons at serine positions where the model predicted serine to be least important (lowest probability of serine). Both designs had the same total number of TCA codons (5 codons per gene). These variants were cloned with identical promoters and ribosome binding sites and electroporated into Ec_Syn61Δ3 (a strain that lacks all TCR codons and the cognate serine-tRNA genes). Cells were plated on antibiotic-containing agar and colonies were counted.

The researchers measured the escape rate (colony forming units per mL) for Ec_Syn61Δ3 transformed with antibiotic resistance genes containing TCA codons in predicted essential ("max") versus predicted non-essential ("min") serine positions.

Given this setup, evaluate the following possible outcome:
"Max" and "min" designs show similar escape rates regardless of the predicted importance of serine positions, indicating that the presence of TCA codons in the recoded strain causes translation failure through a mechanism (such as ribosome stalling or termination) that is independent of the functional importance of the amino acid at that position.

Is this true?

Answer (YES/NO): NO